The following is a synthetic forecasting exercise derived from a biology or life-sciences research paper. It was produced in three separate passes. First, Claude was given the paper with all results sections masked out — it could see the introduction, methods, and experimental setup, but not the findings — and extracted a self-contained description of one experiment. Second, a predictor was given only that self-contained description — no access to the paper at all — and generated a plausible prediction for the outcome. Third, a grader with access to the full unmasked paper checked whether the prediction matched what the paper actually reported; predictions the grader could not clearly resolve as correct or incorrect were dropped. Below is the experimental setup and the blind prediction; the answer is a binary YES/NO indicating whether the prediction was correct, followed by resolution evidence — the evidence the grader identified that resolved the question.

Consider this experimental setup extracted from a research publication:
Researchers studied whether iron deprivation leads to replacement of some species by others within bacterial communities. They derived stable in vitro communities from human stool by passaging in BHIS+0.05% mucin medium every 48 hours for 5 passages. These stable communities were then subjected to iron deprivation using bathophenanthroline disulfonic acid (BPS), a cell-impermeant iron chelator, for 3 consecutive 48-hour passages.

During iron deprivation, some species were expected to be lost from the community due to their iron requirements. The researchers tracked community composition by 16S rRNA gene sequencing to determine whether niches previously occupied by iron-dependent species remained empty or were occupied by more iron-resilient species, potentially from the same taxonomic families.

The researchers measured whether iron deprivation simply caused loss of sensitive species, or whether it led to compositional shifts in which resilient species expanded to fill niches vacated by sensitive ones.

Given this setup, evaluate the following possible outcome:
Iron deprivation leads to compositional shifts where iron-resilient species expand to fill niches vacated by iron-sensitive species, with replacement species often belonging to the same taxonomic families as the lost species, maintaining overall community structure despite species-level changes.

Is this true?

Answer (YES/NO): NO